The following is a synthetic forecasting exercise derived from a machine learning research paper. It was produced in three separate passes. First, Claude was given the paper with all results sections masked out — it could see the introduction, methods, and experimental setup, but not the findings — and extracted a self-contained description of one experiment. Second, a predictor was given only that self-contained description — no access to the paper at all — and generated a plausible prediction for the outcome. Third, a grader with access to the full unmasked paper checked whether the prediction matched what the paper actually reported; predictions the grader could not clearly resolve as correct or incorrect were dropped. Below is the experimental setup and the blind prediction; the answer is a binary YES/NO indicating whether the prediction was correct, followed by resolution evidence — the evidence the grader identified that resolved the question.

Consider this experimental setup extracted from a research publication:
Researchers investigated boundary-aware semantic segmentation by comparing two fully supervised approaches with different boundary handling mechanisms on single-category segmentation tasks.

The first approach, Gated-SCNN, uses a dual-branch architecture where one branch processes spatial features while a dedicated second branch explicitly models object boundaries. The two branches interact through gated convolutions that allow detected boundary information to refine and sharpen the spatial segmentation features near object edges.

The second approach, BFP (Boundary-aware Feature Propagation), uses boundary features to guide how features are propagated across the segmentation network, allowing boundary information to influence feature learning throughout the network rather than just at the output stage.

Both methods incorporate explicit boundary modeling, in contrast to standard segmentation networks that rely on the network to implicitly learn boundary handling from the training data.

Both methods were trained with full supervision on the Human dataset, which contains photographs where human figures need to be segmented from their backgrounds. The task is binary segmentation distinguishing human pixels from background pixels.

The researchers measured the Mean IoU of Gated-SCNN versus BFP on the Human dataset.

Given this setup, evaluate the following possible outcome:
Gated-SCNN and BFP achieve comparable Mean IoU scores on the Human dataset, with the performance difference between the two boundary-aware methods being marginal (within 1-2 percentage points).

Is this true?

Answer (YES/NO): YES